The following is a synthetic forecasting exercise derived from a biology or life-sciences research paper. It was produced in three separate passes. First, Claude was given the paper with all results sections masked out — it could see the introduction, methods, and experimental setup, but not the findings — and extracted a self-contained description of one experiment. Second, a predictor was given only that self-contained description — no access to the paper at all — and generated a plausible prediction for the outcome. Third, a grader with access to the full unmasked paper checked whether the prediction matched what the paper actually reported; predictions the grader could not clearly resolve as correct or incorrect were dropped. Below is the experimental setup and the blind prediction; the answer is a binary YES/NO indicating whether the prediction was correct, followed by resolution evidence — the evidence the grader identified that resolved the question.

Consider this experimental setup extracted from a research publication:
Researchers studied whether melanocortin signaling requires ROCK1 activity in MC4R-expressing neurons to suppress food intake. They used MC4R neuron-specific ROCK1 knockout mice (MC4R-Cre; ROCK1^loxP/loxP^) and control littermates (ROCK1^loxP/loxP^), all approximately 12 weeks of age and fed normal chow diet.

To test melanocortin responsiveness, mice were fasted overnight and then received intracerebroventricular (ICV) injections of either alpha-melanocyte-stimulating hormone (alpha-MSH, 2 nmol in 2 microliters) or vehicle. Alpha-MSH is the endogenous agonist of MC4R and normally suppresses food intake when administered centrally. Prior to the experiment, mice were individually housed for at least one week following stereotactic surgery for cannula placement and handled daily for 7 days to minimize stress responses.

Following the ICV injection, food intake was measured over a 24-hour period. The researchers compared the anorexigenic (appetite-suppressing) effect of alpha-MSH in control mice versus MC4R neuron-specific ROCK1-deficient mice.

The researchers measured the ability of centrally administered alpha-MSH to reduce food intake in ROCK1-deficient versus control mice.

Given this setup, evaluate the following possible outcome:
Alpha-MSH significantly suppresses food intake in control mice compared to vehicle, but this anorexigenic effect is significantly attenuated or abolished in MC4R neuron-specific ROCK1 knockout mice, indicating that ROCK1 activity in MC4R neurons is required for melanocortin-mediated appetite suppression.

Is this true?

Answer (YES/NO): YES